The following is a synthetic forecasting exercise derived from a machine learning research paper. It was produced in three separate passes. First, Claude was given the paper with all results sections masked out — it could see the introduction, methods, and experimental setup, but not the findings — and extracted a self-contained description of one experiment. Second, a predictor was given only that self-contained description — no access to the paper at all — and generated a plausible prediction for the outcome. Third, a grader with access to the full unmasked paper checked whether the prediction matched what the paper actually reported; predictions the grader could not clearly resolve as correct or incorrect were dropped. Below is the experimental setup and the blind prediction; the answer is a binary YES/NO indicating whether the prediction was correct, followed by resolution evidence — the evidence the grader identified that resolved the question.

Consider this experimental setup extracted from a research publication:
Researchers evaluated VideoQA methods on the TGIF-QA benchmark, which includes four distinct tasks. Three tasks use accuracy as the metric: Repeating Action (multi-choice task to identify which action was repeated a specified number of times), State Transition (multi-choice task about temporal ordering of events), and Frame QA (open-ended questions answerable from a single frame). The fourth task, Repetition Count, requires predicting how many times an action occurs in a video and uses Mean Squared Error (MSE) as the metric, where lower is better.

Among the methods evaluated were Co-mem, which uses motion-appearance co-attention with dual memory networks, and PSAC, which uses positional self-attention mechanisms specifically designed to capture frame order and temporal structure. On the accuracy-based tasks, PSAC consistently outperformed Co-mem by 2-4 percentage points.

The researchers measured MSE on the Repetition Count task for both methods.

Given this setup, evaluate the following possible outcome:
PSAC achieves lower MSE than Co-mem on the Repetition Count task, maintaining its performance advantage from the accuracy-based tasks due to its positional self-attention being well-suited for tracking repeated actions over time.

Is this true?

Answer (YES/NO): NO